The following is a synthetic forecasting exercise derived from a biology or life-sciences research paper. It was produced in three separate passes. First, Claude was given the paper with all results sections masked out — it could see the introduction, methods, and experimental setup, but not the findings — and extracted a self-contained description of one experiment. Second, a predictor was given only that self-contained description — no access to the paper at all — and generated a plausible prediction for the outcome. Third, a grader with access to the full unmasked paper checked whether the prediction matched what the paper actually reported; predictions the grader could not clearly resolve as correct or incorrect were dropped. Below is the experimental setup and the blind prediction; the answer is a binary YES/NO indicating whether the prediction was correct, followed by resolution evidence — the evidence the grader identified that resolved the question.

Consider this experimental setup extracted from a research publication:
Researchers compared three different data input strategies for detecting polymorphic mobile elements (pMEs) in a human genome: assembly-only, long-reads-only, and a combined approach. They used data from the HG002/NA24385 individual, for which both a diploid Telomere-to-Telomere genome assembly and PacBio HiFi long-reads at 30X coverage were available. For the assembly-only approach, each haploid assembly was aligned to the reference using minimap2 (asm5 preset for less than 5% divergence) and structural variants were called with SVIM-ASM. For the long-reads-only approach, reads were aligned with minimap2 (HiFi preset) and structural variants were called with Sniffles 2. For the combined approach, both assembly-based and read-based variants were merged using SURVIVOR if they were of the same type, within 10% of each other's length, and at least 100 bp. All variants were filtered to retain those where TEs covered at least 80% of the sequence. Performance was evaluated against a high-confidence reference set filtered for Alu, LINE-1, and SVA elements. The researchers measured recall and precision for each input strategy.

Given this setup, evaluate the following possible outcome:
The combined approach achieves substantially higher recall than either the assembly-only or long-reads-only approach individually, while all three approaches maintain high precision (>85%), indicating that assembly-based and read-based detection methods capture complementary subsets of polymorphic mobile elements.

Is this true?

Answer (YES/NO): NO